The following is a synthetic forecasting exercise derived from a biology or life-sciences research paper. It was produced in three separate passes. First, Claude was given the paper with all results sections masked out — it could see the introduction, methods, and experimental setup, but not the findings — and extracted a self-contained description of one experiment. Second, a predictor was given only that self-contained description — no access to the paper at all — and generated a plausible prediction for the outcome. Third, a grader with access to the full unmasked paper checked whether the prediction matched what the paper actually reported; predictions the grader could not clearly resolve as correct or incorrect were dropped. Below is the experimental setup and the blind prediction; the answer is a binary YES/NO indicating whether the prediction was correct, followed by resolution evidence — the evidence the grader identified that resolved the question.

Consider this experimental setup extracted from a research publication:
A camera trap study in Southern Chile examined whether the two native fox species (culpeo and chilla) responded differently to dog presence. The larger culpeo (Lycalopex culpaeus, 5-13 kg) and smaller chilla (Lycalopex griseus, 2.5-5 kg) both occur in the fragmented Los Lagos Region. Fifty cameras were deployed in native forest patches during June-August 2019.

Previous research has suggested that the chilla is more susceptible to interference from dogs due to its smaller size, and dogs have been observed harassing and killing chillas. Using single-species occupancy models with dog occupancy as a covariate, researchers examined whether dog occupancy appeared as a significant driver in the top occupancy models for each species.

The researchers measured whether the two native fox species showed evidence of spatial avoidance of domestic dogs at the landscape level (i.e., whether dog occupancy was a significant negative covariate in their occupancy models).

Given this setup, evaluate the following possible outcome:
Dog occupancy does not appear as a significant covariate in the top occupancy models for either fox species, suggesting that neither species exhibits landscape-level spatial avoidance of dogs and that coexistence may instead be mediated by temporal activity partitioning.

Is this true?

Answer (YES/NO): YES